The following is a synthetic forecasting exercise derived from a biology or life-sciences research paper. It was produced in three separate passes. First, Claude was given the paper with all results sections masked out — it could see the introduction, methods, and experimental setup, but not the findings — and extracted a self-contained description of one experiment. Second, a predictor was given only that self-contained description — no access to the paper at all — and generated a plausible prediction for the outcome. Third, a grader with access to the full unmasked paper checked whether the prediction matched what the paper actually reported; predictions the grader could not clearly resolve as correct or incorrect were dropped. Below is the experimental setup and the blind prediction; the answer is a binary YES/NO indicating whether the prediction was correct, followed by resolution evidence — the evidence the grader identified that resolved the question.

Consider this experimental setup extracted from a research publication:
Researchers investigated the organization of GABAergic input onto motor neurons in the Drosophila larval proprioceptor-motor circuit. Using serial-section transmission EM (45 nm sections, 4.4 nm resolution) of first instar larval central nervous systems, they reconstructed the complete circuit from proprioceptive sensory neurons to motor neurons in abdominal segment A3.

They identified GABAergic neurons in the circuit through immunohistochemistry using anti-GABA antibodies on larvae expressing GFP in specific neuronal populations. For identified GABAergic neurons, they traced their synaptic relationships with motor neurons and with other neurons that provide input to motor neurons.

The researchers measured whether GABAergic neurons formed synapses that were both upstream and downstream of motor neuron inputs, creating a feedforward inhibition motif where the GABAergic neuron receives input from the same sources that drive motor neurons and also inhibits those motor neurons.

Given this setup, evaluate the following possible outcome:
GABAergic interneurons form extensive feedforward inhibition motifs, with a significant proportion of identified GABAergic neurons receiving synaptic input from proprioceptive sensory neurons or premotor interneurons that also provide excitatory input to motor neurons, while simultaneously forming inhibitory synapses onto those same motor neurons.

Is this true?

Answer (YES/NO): YES